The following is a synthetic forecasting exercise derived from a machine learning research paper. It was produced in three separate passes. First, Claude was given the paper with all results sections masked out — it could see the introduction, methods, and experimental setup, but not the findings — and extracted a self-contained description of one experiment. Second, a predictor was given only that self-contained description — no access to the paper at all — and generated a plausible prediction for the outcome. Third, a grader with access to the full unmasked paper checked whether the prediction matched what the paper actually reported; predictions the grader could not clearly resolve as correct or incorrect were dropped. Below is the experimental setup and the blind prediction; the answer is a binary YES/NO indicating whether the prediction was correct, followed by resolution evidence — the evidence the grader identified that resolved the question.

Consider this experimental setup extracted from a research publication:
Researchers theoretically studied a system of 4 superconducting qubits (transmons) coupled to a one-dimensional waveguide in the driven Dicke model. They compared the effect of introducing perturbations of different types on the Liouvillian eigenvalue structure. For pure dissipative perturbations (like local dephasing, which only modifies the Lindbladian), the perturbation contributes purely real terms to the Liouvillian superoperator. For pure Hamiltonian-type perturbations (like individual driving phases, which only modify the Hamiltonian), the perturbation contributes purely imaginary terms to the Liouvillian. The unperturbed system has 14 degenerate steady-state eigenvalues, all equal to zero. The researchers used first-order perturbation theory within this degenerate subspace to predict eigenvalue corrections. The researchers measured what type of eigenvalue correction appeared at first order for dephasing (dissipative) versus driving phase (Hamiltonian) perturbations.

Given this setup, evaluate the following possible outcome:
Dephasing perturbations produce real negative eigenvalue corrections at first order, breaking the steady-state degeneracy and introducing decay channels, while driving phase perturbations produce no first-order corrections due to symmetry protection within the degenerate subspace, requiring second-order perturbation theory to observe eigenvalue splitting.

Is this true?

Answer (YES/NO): NO